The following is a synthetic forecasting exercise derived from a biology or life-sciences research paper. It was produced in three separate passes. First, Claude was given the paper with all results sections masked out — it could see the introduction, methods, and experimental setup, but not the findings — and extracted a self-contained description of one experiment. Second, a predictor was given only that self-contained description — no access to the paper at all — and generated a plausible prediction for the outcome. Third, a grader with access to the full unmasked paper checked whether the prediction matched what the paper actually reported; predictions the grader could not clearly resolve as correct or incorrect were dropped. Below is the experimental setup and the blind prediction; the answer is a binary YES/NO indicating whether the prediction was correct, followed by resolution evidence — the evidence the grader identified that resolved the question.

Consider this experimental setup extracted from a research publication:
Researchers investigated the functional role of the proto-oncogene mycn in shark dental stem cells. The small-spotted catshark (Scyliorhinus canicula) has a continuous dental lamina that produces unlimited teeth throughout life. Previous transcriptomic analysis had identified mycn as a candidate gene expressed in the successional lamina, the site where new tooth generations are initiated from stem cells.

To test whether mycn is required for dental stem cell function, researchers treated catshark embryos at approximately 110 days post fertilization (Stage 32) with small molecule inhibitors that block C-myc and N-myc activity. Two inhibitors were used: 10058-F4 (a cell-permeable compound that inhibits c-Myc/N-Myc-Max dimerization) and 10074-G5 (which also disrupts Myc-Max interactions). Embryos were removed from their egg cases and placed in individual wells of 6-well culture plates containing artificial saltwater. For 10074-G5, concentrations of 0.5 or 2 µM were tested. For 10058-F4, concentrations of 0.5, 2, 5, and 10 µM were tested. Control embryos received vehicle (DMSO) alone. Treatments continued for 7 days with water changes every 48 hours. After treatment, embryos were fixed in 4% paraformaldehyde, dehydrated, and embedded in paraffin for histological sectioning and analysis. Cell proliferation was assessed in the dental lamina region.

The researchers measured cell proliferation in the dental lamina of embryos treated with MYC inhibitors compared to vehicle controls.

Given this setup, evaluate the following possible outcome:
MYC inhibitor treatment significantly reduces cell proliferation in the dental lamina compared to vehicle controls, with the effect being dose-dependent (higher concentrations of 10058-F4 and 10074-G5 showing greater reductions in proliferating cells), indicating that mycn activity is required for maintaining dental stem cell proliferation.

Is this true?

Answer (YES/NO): NO